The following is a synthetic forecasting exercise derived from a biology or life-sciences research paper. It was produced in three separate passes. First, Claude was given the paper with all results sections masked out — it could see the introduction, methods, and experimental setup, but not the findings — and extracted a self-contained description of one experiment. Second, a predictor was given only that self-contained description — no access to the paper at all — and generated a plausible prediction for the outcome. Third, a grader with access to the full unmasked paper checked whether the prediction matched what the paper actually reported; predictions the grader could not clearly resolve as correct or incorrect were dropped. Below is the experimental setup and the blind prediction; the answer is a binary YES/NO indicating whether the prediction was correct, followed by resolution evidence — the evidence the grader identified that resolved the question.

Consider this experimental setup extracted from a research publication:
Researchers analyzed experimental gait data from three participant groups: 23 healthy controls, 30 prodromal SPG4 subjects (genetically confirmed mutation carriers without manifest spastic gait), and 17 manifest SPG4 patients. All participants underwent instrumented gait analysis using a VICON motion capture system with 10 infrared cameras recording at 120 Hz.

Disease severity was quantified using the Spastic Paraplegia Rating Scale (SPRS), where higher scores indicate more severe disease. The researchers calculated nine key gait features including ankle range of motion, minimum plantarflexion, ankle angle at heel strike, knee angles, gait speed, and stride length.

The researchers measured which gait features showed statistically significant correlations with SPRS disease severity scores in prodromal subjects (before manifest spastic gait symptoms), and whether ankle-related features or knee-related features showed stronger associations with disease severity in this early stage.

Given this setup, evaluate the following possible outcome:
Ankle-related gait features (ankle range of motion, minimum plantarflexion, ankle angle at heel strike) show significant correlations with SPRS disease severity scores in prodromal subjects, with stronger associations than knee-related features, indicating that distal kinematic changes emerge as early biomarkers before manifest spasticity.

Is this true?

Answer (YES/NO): YES